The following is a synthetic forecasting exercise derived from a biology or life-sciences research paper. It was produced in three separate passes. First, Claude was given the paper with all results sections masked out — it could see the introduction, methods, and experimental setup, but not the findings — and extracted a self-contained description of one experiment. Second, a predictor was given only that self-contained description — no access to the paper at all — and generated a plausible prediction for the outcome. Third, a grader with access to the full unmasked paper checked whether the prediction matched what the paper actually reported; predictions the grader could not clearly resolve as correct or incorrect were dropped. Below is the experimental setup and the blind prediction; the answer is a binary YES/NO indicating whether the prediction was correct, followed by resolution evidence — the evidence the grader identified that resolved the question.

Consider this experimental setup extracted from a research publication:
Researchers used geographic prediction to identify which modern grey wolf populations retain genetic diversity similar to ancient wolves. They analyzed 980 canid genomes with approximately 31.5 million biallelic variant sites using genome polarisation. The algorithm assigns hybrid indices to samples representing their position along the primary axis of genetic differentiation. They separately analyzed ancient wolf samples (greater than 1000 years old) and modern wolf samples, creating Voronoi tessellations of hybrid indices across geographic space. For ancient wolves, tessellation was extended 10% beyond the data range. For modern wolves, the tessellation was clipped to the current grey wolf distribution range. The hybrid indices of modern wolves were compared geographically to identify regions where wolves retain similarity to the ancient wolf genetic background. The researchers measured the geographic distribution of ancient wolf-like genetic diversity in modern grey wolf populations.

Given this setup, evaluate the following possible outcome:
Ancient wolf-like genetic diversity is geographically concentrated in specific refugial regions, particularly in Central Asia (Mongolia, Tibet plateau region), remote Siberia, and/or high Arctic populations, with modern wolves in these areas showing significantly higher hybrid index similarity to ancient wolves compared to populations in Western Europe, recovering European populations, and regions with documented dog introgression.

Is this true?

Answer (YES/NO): NO